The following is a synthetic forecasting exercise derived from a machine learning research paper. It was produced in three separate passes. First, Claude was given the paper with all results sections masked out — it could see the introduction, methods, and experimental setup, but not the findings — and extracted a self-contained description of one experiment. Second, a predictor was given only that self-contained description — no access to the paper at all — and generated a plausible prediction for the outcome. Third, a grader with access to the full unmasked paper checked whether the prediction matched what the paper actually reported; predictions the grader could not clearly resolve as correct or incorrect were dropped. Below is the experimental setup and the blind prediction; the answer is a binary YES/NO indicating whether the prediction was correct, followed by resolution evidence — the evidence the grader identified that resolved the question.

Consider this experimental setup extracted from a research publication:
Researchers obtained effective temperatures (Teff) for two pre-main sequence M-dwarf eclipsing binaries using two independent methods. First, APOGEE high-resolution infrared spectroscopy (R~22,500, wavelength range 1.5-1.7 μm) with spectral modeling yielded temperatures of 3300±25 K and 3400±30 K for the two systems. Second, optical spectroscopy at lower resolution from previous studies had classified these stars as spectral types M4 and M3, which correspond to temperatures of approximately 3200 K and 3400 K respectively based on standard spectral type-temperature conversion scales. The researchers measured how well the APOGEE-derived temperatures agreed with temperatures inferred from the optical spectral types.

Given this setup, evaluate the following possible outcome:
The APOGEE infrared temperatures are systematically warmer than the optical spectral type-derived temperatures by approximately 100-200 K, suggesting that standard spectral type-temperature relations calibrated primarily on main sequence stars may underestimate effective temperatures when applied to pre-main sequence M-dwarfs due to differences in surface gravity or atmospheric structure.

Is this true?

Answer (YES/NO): NO